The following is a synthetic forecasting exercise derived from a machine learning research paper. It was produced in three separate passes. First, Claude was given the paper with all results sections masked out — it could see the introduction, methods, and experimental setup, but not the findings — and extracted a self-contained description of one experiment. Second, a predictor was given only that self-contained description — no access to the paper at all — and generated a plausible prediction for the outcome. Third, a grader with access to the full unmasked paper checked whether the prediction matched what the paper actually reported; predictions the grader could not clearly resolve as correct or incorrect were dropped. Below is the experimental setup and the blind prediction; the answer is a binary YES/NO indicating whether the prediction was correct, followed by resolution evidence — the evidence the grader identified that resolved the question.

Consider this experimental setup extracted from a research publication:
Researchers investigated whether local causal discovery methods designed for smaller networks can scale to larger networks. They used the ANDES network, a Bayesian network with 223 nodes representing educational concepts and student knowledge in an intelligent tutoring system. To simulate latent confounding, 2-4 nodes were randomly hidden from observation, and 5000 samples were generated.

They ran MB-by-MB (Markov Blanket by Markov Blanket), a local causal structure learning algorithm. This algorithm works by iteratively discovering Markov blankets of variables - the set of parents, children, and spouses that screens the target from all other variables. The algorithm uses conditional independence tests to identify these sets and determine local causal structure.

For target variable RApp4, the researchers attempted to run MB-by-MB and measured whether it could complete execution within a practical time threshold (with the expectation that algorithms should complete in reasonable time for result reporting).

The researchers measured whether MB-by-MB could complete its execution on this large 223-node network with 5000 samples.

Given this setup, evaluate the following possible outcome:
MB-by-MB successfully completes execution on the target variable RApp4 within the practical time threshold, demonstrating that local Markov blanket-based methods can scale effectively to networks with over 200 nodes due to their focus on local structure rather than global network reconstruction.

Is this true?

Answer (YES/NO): NO